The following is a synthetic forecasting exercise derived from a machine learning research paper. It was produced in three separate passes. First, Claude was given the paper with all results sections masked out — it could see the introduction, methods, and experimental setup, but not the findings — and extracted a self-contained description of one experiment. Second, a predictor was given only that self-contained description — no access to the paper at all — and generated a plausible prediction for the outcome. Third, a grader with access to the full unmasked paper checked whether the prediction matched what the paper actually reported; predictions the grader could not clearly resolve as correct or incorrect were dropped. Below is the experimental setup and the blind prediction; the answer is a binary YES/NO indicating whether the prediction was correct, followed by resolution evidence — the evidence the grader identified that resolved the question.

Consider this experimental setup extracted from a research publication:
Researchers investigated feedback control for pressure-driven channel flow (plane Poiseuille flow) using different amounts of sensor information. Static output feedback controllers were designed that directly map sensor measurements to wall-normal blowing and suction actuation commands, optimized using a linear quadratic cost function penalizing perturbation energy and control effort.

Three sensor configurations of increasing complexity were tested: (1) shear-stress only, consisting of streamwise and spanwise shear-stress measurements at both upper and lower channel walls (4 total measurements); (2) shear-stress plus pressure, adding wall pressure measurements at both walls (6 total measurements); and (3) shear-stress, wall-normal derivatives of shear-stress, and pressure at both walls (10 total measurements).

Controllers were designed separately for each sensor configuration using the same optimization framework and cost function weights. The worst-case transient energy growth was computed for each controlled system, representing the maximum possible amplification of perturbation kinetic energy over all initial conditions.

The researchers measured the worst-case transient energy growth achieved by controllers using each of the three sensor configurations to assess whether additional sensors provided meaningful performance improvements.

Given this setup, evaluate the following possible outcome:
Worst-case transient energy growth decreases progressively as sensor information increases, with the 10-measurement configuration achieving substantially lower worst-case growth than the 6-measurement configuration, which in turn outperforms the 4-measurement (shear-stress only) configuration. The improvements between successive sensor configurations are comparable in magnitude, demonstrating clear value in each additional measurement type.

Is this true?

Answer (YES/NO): NO